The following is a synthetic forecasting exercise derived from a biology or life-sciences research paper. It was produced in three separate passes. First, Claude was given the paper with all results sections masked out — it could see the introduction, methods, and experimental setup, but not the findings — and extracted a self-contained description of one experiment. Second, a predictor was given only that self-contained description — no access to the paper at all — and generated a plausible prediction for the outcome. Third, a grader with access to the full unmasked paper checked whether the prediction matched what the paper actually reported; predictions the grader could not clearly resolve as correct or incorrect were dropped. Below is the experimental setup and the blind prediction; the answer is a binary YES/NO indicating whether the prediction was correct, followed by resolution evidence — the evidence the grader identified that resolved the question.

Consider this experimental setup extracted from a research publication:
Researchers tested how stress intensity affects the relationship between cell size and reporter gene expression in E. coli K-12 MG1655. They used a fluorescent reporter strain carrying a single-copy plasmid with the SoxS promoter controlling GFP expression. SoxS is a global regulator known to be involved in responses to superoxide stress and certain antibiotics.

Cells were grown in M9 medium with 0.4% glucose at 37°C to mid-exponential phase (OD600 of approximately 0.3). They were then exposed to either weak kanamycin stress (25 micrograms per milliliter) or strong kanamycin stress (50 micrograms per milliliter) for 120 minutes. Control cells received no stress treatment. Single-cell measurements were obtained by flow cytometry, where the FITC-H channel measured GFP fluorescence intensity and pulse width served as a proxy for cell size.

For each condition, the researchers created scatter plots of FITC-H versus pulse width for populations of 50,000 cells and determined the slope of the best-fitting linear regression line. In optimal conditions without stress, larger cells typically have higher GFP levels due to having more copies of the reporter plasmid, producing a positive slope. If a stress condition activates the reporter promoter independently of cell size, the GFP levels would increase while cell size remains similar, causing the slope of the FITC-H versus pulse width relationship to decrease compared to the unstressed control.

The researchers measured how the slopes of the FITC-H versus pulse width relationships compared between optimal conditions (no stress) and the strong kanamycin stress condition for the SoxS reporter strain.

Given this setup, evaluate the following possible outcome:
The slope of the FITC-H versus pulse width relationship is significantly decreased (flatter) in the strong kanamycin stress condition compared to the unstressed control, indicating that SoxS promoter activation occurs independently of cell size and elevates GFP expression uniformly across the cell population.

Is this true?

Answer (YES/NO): NO